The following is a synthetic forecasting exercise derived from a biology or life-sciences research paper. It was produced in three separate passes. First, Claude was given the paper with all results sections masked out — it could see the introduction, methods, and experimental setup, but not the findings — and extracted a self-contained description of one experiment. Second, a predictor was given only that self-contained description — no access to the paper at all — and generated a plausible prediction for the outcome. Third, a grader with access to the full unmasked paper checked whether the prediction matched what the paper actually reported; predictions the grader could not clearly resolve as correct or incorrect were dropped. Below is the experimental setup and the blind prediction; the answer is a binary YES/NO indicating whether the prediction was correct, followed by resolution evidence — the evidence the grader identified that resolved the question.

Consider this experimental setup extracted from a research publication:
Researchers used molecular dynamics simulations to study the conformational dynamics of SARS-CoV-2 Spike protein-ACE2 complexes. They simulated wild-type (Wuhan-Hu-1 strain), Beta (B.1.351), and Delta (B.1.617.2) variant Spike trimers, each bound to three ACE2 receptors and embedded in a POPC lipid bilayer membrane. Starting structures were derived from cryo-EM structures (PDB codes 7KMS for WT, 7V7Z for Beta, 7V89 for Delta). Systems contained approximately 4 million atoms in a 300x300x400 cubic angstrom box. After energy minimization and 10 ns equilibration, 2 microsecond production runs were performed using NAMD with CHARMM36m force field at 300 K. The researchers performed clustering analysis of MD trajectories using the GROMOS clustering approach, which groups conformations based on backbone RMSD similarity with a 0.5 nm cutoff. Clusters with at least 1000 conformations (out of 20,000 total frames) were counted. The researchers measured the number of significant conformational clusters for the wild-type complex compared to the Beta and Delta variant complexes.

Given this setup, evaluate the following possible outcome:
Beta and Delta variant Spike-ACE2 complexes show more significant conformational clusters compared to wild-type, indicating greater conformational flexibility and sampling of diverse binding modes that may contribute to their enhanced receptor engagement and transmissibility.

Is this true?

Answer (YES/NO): NO